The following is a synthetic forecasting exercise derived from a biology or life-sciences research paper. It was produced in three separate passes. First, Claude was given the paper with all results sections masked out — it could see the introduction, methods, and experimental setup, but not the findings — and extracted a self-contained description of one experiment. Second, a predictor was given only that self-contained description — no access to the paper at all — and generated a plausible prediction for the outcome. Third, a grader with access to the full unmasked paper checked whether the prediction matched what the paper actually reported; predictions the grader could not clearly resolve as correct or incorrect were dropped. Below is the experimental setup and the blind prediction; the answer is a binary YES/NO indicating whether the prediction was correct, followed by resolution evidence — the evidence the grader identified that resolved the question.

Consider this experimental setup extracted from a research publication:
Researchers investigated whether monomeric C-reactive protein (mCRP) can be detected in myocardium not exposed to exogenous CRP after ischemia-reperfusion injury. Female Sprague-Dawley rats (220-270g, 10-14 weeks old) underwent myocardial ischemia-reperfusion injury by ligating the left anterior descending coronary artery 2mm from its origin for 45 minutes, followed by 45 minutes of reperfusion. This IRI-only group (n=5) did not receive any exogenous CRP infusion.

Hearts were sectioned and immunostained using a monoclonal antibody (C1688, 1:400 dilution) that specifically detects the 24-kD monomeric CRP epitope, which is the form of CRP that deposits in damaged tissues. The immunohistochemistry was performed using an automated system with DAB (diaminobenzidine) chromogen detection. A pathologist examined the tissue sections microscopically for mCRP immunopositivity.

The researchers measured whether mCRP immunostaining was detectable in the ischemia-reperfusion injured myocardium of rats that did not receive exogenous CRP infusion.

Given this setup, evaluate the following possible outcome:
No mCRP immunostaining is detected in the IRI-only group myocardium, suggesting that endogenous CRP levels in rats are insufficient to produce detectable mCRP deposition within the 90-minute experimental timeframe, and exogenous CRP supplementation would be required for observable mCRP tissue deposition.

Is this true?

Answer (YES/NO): NO